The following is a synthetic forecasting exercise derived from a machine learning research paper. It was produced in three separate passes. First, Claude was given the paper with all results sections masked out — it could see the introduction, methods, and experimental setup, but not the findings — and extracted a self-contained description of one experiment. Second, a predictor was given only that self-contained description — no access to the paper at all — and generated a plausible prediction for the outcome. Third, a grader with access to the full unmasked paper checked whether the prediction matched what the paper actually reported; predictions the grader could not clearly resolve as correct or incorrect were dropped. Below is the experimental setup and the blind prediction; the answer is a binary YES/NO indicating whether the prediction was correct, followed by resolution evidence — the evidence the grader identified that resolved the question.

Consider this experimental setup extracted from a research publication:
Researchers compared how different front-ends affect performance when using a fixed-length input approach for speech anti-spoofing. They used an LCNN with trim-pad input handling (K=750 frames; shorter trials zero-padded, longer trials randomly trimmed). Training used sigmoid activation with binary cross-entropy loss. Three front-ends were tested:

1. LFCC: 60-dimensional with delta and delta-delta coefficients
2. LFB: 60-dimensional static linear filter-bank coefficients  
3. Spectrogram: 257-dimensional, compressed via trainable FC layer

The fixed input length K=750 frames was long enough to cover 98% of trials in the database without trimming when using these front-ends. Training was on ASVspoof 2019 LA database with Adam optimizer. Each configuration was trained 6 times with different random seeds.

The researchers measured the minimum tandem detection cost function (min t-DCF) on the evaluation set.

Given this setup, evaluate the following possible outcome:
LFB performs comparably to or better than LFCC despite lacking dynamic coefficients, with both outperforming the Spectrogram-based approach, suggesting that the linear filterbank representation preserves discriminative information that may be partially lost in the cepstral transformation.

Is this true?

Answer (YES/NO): NO